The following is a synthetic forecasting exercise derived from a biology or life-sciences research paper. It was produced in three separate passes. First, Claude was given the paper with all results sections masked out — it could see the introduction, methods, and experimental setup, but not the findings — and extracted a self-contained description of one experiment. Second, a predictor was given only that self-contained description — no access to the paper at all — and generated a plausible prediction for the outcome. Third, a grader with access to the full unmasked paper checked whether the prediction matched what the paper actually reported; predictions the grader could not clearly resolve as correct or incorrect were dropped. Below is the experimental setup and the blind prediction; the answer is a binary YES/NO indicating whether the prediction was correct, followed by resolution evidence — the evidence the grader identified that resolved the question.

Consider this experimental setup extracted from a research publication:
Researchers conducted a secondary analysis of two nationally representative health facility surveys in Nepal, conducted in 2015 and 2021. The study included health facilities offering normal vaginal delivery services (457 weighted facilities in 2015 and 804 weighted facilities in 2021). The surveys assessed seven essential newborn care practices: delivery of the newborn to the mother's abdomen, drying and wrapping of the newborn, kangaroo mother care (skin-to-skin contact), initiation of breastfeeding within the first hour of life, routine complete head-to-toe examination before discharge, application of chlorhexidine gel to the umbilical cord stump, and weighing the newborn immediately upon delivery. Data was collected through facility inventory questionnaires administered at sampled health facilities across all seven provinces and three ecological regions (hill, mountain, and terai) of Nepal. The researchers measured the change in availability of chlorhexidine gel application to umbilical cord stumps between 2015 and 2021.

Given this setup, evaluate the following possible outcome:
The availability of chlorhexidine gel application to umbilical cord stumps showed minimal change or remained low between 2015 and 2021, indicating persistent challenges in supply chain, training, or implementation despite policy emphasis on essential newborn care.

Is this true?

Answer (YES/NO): NO